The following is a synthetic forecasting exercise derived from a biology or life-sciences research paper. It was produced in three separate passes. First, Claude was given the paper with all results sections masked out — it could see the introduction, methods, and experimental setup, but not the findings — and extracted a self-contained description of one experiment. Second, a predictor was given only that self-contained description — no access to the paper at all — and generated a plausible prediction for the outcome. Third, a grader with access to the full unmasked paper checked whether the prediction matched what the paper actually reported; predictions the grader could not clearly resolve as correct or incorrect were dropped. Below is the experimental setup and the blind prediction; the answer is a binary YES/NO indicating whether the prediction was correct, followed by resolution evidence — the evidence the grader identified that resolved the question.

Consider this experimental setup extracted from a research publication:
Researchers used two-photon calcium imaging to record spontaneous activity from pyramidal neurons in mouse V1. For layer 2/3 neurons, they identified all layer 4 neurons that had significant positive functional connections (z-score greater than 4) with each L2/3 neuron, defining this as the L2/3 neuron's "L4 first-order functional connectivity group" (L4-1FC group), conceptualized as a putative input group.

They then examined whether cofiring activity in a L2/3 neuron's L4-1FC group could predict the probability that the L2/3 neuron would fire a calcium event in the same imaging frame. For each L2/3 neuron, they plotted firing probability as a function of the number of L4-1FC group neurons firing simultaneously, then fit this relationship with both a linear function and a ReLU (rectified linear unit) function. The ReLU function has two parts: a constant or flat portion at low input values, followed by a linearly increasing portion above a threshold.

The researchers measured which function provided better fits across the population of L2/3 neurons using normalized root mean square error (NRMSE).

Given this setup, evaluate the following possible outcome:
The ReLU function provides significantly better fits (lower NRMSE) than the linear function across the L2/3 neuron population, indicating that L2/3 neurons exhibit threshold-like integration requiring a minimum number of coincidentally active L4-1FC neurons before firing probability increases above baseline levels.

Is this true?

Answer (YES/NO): YES